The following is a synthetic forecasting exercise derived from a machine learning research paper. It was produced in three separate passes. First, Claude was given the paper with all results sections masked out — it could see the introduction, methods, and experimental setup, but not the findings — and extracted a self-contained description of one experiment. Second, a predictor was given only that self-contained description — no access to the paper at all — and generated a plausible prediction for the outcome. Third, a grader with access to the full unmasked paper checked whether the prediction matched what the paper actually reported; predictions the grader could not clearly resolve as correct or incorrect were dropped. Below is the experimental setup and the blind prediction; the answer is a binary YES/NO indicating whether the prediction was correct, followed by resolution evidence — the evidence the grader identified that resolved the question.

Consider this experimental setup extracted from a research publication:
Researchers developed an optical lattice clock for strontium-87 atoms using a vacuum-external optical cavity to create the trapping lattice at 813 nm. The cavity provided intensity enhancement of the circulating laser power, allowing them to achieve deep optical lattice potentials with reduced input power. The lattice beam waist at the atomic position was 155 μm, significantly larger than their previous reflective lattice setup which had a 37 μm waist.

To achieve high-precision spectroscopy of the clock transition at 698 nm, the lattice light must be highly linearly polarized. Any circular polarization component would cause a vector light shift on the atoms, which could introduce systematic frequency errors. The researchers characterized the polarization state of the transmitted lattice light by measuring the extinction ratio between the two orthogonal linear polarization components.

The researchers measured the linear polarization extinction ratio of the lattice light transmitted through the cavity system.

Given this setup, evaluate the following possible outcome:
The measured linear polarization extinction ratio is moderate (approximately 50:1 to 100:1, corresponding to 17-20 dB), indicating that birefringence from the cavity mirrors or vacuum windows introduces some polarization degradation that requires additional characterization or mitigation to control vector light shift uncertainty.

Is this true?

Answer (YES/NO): NO